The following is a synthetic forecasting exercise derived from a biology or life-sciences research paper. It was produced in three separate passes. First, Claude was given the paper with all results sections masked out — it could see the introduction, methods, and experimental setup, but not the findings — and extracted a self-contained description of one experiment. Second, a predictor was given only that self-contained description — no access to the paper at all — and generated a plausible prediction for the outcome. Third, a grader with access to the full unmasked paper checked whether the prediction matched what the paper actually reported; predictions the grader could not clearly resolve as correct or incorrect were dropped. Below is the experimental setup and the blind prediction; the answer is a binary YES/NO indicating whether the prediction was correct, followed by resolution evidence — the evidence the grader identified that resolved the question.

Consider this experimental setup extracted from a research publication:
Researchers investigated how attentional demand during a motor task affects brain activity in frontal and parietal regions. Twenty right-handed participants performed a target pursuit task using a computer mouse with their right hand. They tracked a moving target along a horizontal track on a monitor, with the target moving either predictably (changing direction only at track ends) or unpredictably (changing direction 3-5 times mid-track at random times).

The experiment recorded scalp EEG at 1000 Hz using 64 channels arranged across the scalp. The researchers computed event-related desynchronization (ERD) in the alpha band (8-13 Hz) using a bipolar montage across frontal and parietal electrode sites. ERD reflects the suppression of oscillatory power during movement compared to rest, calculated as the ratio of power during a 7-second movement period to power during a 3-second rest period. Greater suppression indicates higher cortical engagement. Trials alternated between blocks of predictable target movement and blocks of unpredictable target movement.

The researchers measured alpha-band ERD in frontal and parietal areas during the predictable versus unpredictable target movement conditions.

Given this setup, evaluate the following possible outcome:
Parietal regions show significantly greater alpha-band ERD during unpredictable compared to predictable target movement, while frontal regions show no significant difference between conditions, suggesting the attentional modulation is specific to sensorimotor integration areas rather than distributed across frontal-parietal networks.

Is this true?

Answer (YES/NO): NO